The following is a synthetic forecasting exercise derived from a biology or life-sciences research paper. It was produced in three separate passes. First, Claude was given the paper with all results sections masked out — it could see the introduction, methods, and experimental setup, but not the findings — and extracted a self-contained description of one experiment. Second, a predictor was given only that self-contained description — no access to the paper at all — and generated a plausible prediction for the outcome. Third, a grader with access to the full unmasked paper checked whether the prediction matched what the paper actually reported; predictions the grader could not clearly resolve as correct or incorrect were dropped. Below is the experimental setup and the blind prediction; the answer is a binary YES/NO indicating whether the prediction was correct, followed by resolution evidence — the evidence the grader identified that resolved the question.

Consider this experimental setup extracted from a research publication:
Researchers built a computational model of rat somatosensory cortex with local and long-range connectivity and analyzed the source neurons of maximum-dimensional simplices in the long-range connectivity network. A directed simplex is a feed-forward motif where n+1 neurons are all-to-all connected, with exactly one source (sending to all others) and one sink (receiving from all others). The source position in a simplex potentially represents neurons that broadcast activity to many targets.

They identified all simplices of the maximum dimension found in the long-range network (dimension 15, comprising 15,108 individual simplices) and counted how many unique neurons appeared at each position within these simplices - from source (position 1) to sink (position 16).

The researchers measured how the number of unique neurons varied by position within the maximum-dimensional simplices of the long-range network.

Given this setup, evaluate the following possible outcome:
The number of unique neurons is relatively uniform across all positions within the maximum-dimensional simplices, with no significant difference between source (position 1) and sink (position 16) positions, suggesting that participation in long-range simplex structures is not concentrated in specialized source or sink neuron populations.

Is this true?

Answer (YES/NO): NO